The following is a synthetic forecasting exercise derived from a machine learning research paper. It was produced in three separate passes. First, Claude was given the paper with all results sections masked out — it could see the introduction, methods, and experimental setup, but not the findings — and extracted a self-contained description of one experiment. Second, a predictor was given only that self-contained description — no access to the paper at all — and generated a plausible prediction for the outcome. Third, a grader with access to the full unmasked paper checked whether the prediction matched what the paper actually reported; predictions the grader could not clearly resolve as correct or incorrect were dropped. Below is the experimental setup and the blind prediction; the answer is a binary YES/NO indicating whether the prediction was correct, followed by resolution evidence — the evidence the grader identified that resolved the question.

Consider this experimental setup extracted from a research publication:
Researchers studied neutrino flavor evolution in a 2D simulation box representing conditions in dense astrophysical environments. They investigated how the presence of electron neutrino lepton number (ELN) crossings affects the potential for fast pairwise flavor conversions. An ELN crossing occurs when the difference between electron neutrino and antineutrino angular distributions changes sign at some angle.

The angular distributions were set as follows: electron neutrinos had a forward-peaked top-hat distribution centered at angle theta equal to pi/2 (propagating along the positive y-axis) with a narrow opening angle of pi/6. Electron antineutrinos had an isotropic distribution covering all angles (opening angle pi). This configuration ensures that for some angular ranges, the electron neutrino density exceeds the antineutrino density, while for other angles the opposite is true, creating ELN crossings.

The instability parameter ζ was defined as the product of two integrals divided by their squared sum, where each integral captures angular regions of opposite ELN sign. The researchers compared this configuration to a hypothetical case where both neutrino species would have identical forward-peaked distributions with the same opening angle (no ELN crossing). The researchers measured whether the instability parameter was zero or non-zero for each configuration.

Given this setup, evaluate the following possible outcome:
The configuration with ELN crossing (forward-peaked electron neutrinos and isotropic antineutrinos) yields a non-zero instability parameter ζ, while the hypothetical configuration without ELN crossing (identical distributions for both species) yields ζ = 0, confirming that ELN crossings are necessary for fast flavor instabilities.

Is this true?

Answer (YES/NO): YES